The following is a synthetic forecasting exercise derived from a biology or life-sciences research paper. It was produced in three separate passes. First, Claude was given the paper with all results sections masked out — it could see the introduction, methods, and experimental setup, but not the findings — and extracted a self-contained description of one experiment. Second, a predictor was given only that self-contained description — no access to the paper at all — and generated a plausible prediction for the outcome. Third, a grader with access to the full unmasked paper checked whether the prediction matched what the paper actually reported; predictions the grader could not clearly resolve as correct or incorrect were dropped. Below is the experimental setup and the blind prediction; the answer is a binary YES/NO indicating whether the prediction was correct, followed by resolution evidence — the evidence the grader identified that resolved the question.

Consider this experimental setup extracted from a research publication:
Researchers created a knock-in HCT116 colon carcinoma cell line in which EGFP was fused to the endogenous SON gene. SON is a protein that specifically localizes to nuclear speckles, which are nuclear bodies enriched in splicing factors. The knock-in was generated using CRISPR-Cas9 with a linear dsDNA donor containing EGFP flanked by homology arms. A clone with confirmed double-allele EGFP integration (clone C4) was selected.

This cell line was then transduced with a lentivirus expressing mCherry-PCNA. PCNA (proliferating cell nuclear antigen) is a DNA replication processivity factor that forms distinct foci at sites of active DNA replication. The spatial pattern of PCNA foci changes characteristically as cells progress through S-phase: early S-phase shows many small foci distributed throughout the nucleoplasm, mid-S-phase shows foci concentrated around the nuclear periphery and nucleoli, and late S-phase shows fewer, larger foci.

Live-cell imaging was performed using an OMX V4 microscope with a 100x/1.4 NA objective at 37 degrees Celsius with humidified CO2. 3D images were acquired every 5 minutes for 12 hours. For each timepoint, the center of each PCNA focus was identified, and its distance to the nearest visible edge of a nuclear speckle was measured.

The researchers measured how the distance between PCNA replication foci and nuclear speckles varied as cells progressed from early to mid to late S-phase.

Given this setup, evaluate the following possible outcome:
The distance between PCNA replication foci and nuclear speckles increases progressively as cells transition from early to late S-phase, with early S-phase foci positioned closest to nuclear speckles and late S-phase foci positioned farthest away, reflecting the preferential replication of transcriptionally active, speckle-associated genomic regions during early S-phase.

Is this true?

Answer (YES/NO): YES